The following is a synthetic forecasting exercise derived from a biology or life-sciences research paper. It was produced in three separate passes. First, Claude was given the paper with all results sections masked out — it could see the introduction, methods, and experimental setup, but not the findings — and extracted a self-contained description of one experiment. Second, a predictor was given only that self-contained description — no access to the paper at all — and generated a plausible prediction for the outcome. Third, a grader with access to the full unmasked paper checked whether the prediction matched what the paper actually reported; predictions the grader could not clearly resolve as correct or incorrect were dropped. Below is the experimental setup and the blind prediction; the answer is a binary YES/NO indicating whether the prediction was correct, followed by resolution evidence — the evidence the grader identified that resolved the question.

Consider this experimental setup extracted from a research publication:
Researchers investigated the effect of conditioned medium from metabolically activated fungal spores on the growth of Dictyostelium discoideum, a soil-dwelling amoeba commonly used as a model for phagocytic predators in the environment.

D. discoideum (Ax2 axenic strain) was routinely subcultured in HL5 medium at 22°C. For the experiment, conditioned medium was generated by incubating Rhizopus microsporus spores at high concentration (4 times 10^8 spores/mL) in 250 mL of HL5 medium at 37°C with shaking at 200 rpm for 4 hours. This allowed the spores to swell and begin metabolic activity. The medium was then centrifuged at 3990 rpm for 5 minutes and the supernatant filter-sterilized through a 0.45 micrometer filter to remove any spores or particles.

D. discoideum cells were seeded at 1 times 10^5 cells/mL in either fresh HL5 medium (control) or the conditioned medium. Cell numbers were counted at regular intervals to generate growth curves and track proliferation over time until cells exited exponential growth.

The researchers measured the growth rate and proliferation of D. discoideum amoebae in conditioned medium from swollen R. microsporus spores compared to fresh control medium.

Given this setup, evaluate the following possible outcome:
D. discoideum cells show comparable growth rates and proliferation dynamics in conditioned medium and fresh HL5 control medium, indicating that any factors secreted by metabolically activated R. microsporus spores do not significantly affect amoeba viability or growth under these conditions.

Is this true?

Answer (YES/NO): NO